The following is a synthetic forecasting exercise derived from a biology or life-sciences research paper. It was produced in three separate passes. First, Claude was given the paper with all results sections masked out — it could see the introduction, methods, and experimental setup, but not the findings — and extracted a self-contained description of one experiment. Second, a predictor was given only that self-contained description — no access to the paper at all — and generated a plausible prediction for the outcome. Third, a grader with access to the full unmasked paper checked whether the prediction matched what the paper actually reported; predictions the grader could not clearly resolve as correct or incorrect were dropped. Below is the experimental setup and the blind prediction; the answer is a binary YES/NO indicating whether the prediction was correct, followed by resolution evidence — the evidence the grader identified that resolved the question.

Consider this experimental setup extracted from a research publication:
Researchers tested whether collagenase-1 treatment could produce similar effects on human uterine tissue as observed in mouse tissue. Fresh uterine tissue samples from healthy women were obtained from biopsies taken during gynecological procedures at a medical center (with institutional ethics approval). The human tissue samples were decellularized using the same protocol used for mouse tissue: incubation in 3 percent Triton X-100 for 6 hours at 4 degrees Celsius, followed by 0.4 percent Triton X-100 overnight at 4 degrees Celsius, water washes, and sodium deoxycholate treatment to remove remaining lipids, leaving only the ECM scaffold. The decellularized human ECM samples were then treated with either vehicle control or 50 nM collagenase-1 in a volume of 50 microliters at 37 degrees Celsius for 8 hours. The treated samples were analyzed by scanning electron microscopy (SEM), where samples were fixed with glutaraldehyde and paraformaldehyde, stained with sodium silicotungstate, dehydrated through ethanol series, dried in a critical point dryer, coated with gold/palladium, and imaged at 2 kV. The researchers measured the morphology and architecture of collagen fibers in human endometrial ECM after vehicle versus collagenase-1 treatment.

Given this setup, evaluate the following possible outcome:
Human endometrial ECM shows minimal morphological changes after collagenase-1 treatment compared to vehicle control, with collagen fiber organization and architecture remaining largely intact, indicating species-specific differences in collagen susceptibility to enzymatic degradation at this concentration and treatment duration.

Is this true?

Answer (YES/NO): NO